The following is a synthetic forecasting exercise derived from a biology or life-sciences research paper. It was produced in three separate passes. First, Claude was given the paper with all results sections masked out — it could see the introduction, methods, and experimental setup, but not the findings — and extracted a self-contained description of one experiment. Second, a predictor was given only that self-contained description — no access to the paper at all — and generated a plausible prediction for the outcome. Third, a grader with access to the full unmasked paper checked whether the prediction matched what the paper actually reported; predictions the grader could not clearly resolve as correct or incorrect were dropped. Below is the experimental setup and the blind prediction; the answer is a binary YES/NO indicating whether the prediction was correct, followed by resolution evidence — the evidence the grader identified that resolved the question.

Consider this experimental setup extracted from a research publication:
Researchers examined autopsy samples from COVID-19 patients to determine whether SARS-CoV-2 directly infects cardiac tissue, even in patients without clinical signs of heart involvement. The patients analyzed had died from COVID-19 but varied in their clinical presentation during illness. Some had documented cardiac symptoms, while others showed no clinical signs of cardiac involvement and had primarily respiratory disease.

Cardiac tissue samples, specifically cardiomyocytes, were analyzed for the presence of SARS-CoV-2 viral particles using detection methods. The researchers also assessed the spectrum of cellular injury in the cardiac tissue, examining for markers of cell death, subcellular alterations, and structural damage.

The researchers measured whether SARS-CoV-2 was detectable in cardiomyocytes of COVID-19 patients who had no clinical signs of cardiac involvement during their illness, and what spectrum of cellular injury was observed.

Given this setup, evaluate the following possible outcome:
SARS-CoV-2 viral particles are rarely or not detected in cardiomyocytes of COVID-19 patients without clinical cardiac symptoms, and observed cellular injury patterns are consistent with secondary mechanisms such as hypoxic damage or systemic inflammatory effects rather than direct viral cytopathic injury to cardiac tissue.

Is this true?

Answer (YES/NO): NO